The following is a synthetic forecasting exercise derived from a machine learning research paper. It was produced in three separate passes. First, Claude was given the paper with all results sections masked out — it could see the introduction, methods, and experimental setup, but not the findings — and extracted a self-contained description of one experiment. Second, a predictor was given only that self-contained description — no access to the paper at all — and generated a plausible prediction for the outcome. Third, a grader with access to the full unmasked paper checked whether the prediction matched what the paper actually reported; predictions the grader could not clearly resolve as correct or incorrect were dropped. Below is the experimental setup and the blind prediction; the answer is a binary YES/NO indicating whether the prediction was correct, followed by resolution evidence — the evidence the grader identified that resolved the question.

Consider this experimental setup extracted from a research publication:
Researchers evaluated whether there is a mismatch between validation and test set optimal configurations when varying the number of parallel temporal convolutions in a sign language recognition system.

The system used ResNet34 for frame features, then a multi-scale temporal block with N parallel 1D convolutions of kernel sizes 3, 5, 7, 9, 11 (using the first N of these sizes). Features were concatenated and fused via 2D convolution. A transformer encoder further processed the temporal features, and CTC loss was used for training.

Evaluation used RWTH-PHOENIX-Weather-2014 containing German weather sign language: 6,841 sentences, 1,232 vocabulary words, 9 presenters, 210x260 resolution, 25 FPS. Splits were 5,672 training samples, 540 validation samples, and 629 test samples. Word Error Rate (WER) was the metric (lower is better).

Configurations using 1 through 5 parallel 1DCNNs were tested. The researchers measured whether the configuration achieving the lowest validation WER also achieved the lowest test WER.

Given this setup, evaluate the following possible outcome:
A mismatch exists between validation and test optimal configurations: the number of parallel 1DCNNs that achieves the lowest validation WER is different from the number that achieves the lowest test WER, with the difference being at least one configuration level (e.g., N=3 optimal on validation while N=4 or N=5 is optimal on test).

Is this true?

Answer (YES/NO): YES